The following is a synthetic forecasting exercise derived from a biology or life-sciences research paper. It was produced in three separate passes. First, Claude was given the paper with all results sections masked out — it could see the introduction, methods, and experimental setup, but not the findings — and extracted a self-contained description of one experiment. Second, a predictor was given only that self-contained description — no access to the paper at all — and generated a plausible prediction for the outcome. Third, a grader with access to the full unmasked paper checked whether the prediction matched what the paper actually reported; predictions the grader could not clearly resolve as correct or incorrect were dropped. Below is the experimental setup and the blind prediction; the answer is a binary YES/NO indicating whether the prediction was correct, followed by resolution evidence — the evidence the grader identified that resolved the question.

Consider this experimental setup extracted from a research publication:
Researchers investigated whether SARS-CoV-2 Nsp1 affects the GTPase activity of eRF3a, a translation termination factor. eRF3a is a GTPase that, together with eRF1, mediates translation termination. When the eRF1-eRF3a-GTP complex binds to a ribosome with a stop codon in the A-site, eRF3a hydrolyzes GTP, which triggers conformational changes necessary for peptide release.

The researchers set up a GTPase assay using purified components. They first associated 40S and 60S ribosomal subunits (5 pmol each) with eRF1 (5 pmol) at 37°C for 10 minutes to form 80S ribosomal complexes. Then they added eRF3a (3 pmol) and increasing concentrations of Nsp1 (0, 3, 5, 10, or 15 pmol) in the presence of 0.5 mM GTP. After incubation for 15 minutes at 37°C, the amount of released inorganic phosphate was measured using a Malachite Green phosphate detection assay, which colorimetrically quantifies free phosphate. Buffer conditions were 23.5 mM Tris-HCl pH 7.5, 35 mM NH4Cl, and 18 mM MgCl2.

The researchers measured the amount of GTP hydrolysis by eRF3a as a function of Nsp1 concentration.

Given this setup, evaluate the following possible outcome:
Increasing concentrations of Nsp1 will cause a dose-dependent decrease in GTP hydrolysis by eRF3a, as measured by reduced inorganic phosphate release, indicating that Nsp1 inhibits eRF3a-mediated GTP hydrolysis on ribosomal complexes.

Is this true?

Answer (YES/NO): NO